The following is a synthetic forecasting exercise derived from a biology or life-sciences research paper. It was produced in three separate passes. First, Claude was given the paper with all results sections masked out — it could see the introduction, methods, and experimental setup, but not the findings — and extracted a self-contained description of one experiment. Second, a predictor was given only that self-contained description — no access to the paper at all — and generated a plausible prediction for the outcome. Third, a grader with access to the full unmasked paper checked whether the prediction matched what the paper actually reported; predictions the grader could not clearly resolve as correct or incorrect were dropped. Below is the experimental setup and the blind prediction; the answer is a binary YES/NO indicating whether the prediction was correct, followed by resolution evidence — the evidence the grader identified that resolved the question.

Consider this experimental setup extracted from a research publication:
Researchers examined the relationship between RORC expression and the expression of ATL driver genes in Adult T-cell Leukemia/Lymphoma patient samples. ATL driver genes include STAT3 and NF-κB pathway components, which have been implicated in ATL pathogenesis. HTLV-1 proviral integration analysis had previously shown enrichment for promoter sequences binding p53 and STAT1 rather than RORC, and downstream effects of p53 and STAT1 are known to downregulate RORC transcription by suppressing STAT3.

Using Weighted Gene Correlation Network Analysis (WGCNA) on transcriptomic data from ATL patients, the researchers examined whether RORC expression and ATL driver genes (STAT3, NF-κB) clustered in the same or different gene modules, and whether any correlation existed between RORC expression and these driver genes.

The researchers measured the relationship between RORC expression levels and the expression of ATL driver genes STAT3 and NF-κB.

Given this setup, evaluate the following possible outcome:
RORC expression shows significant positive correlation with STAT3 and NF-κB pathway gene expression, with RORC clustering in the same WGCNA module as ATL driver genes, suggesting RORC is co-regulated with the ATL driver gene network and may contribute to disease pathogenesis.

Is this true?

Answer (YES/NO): NO